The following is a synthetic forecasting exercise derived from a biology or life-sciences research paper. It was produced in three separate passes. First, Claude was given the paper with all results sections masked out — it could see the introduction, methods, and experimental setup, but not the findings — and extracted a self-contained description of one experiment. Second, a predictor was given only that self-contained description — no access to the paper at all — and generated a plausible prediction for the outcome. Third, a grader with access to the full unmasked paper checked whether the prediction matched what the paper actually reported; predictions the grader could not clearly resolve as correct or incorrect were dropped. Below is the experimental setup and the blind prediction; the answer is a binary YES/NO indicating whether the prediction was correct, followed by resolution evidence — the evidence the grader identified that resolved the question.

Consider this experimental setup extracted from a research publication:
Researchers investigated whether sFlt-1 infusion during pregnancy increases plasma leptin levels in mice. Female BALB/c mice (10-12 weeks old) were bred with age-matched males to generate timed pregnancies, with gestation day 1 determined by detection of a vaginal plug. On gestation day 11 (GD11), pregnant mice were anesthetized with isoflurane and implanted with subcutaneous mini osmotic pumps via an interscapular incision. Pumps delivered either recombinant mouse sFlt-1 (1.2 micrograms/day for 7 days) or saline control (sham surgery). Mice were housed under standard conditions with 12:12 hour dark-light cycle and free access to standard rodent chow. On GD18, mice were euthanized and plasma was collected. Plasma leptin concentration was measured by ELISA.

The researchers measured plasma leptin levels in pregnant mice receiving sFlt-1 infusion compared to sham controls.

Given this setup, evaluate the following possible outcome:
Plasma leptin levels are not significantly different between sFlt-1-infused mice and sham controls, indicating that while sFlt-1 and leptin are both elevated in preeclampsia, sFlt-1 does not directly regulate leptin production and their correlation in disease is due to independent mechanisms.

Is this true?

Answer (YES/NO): NO